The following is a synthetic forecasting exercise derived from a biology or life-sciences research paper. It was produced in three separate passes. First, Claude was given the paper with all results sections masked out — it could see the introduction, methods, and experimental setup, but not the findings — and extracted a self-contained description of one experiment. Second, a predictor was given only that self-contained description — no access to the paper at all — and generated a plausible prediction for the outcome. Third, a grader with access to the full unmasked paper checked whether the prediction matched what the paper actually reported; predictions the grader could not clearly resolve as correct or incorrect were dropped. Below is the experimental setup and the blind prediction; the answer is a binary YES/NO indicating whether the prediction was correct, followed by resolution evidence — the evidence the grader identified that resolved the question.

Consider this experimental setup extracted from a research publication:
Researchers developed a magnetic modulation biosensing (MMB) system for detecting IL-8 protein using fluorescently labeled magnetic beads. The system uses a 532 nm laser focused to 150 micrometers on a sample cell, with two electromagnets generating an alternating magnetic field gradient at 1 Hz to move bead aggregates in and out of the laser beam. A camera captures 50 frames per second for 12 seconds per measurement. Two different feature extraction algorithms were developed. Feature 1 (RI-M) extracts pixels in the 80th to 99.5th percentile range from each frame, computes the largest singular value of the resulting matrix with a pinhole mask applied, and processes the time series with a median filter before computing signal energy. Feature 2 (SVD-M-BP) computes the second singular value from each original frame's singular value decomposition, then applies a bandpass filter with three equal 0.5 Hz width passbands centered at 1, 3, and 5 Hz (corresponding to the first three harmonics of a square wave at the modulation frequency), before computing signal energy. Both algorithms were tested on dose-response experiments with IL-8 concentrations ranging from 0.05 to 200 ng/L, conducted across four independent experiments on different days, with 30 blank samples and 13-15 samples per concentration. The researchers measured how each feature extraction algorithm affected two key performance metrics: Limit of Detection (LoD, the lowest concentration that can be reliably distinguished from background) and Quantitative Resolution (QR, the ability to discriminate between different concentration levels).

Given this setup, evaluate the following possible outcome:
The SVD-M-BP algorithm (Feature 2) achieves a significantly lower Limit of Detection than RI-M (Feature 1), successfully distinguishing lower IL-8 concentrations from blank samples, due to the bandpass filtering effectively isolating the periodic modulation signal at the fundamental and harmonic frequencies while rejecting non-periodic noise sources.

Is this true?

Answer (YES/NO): YES